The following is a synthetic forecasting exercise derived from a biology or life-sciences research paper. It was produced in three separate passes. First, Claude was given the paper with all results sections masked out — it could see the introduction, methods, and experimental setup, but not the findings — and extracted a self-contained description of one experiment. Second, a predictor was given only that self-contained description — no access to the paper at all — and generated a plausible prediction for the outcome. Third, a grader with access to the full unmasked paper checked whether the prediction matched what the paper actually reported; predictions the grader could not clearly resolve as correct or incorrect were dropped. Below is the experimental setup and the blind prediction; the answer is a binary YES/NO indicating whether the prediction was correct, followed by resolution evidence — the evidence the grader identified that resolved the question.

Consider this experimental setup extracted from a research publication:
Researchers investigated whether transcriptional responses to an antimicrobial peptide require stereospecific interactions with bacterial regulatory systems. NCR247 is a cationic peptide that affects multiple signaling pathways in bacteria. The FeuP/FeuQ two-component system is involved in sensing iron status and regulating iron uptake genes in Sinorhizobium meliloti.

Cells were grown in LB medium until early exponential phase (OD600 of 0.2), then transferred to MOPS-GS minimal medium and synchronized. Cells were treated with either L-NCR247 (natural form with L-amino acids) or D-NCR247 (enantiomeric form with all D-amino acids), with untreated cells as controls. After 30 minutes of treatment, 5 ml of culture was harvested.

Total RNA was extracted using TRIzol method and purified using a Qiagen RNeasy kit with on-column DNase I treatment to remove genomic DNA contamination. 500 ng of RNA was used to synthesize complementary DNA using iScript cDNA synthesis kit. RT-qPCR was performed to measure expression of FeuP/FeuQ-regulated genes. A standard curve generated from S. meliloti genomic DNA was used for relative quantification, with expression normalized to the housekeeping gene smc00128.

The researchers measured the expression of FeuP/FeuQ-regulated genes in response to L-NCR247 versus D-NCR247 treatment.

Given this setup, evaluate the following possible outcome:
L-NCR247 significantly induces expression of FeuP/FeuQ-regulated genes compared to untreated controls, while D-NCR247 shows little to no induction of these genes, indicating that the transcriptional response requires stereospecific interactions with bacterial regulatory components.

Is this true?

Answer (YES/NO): YES